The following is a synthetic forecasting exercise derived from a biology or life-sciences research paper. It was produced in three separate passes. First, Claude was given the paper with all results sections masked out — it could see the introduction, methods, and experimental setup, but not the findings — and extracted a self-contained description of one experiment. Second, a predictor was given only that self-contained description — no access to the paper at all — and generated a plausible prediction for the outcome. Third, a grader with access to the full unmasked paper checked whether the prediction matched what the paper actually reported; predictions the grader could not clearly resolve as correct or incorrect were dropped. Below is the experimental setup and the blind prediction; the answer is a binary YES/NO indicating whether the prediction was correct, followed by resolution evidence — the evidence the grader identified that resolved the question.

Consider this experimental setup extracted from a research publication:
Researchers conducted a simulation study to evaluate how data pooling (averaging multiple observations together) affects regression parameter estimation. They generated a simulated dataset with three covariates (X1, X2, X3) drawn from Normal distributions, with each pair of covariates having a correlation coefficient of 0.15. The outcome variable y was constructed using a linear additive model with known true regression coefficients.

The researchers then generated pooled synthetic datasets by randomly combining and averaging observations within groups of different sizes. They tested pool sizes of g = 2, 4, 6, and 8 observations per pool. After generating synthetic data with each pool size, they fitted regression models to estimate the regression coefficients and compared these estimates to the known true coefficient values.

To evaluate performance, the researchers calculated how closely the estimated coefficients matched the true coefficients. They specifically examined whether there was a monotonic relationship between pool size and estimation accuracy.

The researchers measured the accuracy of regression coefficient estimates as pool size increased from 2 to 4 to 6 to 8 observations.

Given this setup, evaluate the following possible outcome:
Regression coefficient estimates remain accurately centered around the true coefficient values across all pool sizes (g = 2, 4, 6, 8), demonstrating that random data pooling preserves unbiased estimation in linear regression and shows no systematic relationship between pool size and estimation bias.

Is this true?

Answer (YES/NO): NO